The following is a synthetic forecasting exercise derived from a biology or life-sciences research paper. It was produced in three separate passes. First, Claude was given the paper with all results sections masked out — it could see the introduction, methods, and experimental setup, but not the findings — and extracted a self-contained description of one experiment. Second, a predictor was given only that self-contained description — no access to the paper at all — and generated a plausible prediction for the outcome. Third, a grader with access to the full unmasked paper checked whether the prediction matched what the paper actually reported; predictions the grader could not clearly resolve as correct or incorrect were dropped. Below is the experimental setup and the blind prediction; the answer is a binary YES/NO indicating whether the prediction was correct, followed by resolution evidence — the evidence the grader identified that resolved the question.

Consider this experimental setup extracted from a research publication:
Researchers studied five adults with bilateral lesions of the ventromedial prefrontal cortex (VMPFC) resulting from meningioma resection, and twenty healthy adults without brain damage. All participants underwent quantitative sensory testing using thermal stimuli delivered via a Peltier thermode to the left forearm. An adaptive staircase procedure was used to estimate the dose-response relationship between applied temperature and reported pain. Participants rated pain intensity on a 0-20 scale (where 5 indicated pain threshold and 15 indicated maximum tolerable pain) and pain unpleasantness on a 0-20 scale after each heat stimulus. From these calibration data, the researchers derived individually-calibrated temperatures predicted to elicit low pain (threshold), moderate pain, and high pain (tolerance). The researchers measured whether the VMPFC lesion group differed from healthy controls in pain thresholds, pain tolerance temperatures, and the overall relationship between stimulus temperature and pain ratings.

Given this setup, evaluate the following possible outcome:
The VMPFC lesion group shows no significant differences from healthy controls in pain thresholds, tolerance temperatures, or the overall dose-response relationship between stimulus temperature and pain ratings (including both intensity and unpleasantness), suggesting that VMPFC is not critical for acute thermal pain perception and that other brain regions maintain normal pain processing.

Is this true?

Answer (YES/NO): YES